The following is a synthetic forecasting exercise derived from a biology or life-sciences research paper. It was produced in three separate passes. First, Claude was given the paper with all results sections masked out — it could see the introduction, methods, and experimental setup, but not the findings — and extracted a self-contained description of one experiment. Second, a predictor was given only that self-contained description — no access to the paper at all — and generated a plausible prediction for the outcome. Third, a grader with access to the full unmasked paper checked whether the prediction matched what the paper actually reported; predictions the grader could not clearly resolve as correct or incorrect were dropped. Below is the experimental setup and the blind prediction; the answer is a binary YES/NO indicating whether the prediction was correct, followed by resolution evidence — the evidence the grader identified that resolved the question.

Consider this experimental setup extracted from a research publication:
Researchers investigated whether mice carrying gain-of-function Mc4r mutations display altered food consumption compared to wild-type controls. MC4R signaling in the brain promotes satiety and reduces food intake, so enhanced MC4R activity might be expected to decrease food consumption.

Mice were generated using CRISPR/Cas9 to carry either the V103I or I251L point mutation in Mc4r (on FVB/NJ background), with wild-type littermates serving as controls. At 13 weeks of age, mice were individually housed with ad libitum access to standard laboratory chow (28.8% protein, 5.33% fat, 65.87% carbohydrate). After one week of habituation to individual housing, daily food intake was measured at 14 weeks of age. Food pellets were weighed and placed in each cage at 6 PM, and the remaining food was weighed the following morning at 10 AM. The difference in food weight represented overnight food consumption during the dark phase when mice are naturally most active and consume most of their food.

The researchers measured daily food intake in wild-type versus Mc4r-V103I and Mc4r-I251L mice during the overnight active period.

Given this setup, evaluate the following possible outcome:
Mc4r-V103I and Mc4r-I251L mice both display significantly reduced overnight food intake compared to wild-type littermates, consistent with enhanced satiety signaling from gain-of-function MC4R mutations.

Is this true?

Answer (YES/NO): NO